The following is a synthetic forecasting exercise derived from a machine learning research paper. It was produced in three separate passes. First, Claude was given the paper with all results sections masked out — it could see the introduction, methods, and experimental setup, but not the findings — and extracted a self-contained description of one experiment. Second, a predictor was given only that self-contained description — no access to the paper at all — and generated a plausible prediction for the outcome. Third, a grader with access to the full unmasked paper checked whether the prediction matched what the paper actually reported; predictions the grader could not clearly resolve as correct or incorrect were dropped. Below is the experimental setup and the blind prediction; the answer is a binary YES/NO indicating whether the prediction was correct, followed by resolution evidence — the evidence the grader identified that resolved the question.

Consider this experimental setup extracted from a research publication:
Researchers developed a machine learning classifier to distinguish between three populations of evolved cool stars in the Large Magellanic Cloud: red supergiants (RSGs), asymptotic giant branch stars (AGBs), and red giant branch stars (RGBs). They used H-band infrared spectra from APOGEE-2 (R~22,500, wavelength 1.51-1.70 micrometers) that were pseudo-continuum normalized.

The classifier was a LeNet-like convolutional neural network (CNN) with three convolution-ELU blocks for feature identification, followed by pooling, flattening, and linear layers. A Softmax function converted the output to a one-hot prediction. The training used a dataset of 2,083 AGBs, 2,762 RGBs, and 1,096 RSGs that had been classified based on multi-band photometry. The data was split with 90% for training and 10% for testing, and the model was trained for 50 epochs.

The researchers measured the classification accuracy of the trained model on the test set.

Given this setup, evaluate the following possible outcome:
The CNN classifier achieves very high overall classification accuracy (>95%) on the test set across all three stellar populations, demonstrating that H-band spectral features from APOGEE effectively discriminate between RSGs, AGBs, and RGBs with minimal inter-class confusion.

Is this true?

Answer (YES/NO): NO